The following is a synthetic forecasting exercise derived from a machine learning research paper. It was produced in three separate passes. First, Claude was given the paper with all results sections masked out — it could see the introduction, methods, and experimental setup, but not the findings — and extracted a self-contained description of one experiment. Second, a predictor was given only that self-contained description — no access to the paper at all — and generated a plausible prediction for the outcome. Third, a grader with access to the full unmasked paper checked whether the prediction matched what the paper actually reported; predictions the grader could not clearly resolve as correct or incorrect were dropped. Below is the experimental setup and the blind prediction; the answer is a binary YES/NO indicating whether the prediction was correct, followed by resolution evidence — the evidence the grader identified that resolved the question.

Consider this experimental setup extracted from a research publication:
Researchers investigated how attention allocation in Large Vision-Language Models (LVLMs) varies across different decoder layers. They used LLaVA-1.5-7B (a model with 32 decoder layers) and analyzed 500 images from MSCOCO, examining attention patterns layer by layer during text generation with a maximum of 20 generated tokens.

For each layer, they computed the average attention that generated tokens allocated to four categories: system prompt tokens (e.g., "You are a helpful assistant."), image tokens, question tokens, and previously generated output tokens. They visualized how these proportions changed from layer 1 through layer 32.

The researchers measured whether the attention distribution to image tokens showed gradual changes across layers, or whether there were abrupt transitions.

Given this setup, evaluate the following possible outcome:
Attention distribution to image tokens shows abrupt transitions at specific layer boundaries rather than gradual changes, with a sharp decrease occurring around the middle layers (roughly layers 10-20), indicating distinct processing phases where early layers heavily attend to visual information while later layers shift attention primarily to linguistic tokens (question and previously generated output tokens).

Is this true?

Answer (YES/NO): NO